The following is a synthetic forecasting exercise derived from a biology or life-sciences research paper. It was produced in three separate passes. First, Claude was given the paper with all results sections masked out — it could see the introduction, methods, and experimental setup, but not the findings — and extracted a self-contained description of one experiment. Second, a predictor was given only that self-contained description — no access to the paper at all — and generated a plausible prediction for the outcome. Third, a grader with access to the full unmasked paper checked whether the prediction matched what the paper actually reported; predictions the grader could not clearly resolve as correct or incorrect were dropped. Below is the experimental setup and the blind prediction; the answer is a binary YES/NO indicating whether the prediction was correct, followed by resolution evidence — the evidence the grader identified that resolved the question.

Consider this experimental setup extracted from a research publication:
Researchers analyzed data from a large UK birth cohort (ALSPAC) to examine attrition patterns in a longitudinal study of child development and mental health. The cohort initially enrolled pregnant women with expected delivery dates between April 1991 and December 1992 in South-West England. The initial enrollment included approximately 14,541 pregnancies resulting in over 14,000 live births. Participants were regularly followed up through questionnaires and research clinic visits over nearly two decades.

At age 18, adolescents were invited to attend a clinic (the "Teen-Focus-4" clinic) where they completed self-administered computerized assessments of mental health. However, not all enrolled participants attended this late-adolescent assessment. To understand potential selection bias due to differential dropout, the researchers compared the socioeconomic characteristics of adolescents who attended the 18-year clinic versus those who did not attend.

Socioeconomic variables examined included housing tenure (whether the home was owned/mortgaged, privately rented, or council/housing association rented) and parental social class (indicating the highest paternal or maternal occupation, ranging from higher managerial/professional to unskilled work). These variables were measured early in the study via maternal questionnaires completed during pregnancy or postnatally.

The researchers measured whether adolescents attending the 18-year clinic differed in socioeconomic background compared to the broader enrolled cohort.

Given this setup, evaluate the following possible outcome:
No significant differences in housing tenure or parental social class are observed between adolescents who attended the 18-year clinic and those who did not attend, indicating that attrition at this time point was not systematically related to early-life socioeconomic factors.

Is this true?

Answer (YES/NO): NO